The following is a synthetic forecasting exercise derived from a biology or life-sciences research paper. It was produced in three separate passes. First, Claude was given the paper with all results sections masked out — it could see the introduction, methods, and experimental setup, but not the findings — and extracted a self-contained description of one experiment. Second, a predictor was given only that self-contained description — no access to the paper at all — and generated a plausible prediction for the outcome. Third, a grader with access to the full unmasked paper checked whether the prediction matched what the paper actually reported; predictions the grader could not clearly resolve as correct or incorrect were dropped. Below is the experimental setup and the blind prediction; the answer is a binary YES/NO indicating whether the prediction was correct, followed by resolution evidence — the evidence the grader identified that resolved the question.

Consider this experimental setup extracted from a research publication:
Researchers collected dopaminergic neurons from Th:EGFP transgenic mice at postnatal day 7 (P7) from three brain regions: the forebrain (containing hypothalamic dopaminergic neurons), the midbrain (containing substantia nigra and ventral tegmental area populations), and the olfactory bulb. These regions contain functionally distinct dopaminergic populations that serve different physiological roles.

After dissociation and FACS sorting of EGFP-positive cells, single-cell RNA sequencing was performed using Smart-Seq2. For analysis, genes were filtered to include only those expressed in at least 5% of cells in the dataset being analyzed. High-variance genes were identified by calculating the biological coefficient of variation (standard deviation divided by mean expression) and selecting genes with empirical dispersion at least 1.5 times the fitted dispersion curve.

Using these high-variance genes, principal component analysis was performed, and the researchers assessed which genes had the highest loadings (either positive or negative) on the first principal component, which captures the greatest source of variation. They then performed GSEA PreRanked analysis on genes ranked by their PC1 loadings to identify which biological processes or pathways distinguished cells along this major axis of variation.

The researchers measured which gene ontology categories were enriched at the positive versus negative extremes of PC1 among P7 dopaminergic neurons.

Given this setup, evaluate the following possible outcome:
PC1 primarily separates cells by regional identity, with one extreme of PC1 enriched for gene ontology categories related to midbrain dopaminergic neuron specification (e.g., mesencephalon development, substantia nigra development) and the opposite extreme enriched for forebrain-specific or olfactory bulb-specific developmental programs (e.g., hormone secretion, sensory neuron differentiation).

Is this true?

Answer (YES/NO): NO